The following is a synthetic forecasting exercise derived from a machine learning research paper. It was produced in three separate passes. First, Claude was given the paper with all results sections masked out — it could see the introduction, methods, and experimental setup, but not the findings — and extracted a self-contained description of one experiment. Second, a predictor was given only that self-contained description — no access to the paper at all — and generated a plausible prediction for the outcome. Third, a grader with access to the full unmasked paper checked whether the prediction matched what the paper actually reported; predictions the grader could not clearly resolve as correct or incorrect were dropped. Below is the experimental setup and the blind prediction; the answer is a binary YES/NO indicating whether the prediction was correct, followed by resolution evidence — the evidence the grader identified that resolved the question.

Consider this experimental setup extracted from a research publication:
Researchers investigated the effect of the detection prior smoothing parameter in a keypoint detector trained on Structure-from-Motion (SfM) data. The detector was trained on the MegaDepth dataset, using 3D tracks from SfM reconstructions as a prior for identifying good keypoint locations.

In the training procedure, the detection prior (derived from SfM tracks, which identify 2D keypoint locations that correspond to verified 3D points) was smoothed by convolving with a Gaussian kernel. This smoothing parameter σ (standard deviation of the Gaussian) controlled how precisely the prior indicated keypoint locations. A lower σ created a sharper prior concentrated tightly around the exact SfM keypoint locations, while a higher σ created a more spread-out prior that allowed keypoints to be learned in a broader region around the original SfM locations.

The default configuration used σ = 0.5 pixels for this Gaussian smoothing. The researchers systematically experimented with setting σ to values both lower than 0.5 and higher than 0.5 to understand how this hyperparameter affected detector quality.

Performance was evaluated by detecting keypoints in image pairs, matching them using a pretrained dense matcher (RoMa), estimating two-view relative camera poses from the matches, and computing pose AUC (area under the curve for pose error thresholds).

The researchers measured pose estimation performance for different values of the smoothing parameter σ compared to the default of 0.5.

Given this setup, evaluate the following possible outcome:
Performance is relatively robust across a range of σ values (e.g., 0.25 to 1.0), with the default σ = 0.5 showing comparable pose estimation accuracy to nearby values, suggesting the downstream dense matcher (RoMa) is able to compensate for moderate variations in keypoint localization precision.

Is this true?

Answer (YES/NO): NO